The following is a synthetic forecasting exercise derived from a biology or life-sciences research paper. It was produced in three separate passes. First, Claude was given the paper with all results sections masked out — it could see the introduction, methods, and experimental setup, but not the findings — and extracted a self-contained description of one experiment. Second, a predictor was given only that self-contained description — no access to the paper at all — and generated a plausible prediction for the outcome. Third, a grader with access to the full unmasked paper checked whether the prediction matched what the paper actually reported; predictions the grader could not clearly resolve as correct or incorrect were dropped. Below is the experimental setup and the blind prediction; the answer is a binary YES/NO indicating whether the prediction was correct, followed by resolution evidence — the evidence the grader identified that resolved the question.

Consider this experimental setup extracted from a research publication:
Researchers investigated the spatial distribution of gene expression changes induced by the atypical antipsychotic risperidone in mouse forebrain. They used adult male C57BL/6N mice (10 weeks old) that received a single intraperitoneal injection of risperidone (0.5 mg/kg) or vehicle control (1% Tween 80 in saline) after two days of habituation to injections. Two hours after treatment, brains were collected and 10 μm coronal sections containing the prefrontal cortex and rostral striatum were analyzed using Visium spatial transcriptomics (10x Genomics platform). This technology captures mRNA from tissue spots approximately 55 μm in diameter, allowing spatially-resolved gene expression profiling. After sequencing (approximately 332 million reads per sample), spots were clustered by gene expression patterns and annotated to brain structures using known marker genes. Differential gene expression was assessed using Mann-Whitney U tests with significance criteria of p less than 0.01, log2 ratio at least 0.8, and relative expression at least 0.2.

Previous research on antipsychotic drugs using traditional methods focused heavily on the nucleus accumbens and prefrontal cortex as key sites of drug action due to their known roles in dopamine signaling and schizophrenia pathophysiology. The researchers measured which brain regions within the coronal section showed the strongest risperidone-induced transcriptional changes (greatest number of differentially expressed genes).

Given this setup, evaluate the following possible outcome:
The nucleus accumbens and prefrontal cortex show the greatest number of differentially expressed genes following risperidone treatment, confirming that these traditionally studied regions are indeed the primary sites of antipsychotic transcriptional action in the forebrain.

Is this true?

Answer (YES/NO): NO